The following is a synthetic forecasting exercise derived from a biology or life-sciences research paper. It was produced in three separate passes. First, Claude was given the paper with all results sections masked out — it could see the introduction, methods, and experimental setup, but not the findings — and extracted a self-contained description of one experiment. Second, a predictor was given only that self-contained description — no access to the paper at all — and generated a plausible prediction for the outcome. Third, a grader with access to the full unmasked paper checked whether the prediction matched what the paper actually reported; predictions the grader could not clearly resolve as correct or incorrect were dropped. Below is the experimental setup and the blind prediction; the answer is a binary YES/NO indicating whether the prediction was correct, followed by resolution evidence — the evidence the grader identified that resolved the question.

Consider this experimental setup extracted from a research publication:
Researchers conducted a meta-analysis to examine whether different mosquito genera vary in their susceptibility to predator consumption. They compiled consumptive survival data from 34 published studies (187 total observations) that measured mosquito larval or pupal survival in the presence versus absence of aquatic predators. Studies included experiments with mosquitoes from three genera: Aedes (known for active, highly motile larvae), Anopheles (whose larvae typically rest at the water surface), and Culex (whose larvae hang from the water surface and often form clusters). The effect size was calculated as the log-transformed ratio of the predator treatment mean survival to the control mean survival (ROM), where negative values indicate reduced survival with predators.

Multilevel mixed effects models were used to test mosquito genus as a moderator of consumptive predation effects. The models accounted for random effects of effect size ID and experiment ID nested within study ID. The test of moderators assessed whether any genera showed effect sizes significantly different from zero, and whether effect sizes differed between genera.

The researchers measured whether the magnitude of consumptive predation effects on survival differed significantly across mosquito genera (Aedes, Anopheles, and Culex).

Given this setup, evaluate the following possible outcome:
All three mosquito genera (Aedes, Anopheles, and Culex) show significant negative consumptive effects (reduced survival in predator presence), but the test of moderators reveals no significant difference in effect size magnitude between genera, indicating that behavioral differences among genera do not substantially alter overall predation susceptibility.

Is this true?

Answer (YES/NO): NO